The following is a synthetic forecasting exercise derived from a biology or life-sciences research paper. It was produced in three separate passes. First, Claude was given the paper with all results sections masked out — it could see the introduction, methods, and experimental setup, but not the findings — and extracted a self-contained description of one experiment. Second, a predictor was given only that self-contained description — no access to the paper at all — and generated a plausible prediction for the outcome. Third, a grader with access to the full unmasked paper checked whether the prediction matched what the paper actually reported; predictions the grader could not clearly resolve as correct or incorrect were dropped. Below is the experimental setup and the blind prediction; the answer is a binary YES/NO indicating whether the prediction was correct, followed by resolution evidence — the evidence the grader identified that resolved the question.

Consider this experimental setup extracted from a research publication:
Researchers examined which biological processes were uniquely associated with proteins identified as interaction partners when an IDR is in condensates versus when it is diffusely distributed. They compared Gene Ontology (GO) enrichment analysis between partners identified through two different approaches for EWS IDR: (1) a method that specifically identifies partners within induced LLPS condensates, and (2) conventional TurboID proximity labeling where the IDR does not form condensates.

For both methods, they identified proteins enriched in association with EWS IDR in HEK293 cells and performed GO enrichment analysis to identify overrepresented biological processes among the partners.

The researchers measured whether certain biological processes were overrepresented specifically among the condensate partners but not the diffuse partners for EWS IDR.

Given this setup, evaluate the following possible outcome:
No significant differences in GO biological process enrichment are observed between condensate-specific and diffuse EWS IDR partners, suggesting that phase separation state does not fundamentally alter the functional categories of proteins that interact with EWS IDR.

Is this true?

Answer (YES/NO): NO